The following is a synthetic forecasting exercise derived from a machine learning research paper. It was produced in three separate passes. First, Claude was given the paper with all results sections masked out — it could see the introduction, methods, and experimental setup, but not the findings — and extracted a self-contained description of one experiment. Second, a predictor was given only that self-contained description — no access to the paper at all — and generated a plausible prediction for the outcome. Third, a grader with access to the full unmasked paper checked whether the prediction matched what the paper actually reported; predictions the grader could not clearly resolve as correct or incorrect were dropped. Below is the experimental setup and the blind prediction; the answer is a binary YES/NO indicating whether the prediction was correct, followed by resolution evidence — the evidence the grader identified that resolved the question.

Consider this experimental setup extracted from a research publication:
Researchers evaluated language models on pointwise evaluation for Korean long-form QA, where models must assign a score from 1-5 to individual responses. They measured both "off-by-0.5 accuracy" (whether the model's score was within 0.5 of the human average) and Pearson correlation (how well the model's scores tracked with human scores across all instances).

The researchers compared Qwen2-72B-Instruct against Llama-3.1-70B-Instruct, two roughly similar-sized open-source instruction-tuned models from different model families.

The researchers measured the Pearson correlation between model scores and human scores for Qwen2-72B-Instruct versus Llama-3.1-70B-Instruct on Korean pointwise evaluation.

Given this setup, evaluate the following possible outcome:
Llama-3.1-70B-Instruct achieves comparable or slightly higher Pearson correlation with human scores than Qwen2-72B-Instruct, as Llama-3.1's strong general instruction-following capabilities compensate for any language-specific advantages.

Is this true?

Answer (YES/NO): NO